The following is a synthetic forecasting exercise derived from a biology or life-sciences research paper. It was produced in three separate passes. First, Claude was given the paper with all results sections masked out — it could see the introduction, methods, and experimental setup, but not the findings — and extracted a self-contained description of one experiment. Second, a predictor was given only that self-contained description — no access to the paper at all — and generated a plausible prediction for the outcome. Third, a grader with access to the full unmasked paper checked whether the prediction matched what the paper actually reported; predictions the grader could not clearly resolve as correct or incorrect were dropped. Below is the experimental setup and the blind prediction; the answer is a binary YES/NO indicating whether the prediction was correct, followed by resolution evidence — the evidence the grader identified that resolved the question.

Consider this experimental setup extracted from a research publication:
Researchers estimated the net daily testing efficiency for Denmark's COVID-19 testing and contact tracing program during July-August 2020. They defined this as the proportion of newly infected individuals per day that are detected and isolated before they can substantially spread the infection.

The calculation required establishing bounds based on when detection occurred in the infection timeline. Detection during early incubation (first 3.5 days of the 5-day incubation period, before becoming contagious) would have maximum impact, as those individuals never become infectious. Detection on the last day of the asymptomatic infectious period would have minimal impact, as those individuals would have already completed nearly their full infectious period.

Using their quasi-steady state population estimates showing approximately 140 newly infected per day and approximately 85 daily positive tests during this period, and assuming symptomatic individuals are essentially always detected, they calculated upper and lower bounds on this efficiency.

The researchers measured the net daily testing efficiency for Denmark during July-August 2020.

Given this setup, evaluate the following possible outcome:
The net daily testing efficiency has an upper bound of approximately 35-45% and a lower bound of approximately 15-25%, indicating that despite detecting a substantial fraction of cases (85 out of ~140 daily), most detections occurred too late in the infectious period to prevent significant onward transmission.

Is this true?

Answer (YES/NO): NO